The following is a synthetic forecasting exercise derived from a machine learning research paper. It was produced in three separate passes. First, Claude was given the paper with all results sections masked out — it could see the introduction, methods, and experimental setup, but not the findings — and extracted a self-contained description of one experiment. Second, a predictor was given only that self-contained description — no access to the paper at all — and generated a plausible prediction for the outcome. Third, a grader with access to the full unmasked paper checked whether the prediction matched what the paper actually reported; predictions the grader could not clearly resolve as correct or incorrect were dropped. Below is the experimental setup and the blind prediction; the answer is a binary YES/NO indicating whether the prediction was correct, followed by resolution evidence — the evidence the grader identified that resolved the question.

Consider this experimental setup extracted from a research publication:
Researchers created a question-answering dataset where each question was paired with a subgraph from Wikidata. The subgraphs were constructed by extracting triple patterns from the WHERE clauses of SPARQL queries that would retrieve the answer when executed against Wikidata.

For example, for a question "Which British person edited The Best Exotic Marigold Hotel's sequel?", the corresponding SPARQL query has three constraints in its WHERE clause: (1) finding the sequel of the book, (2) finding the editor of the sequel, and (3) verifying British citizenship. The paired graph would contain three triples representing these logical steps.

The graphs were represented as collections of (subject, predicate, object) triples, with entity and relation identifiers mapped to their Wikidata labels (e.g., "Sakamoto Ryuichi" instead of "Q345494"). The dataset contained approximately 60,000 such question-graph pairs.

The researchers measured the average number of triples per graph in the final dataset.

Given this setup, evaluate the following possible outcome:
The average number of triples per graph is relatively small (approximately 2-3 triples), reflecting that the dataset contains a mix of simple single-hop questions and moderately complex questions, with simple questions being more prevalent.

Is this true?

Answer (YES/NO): NO